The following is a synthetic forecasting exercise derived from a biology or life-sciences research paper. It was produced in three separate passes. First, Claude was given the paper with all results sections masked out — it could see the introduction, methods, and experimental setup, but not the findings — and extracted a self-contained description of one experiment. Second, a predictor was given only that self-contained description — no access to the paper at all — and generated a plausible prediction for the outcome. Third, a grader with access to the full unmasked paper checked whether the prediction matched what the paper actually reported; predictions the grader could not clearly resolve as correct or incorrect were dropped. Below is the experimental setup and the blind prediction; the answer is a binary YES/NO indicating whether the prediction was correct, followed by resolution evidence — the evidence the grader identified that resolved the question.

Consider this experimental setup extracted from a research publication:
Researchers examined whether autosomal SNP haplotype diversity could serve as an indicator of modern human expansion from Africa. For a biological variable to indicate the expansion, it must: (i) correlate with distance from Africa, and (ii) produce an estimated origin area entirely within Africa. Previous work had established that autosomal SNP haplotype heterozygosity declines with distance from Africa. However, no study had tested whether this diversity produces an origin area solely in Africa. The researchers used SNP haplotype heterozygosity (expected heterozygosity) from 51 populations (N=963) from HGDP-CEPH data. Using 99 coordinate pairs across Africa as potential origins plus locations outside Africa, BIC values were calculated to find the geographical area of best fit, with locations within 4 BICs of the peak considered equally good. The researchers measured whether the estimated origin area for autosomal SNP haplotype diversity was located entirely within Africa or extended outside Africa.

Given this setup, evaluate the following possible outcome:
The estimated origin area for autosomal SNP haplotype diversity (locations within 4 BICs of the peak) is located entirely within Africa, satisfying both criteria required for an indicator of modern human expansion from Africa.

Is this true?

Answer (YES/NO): YES